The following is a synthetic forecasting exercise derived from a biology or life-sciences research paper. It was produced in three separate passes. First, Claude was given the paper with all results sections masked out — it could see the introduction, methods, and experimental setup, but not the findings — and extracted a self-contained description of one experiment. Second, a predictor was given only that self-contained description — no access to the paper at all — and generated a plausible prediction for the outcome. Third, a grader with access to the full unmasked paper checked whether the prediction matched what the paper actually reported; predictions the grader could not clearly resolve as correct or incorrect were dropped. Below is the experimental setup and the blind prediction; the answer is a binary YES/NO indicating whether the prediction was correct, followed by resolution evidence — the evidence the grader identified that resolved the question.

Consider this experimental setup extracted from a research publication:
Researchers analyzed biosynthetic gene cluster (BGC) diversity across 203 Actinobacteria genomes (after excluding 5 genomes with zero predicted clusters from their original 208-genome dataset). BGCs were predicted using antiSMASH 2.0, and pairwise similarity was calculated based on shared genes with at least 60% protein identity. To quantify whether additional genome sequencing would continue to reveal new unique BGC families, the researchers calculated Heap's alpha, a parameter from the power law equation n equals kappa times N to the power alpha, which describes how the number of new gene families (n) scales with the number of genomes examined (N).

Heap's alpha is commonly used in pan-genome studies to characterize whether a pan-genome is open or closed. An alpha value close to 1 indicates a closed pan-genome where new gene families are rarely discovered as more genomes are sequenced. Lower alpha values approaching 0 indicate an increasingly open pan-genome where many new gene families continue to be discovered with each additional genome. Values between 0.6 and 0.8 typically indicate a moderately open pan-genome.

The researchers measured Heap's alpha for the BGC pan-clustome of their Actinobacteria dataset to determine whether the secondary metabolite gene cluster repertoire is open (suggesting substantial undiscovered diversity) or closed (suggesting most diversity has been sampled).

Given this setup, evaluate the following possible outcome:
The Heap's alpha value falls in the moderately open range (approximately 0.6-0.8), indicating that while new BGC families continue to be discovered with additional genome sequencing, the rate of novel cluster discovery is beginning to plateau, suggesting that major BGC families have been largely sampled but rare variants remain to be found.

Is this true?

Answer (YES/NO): NO